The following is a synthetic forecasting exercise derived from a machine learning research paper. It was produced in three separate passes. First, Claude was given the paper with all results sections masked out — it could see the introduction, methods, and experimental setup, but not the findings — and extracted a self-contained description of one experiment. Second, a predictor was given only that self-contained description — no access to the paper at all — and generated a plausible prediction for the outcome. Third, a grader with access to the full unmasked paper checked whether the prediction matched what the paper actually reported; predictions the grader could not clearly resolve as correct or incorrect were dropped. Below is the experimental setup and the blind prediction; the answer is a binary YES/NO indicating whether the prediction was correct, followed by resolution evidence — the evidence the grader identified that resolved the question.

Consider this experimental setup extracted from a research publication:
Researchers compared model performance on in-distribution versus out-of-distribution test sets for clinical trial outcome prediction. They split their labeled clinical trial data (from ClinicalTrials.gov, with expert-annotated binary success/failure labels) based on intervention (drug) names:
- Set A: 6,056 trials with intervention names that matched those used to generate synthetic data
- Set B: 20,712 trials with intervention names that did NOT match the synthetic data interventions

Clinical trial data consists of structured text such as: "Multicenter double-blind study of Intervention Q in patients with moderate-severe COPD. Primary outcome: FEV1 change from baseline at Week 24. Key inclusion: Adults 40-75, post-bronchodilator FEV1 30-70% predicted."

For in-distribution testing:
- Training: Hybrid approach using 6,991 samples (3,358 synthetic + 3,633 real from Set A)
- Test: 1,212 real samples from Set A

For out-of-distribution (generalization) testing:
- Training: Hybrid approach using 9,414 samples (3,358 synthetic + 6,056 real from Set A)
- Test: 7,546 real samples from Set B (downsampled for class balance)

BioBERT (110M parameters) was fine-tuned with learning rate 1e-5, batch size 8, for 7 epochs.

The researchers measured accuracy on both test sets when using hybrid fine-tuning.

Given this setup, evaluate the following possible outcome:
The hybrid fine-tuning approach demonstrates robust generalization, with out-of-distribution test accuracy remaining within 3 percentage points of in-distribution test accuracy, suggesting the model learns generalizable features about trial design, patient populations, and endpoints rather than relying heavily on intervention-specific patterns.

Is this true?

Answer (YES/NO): YES